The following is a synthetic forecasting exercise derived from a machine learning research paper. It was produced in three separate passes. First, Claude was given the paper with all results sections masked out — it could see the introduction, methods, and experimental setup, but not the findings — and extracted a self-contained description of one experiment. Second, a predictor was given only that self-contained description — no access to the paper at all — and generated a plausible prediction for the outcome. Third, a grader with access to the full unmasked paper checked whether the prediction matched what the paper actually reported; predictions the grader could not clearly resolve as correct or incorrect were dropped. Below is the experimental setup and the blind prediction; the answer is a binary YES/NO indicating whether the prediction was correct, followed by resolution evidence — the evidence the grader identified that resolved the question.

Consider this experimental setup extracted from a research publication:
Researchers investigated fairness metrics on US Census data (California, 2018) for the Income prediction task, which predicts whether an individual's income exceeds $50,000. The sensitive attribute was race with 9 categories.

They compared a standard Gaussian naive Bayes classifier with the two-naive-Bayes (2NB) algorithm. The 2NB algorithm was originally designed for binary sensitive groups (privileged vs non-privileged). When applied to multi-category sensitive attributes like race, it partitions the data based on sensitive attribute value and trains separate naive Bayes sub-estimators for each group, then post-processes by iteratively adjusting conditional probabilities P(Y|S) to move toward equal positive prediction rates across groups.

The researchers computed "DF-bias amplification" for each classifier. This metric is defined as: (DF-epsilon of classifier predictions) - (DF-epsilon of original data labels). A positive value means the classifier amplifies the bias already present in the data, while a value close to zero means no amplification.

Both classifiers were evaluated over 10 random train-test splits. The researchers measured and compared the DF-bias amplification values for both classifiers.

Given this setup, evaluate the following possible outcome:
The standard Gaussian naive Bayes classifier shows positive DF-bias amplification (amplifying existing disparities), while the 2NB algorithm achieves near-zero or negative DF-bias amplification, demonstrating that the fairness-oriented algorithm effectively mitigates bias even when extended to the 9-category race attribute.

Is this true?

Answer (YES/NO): YES